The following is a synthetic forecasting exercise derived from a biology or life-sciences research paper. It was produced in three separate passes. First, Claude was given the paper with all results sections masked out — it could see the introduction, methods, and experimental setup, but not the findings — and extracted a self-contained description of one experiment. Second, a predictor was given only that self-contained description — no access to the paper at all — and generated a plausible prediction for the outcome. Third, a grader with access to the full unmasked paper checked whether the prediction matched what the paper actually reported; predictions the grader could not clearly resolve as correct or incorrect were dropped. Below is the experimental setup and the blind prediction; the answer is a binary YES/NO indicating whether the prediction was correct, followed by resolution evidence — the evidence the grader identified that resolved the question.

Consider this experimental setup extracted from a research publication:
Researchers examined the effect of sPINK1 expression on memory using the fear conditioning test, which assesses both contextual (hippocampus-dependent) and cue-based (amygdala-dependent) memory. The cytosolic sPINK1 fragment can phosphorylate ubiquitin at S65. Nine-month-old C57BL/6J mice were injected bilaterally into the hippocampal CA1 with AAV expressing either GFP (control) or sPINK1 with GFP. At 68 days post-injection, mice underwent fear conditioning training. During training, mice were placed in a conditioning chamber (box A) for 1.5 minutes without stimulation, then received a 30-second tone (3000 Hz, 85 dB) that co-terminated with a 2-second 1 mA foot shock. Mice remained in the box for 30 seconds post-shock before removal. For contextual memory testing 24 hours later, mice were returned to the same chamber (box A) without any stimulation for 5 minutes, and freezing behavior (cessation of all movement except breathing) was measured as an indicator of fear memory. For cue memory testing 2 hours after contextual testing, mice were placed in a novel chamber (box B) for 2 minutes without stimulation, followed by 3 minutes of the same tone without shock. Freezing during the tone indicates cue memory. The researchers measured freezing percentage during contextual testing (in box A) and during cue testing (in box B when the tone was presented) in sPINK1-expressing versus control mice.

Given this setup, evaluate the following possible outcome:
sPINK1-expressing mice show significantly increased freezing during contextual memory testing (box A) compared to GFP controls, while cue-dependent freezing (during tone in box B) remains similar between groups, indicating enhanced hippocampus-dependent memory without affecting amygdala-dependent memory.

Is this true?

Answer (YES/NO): NO